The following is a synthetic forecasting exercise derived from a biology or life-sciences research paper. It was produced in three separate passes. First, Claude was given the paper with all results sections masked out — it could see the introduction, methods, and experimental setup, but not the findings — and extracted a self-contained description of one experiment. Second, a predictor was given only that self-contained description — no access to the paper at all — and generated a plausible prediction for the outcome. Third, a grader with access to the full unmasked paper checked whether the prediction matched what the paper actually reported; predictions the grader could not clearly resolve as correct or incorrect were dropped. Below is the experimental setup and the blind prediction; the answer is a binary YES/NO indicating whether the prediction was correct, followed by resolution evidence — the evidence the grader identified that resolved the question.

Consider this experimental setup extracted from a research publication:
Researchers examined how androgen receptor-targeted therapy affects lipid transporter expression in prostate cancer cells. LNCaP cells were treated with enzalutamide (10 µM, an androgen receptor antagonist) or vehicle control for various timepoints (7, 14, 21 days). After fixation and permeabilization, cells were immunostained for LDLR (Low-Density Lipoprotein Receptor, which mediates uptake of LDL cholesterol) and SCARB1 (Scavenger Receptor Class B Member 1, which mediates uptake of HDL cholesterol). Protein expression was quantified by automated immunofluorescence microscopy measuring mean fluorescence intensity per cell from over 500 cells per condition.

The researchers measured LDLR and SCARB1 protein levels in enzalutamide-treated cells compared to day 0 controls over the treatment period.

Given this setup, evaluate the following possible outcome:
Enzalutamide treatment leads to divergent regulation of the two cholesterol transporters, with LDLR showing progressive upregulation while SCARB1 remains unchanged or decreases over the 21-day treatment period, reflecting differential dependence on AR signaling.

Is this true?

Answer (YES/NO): NO